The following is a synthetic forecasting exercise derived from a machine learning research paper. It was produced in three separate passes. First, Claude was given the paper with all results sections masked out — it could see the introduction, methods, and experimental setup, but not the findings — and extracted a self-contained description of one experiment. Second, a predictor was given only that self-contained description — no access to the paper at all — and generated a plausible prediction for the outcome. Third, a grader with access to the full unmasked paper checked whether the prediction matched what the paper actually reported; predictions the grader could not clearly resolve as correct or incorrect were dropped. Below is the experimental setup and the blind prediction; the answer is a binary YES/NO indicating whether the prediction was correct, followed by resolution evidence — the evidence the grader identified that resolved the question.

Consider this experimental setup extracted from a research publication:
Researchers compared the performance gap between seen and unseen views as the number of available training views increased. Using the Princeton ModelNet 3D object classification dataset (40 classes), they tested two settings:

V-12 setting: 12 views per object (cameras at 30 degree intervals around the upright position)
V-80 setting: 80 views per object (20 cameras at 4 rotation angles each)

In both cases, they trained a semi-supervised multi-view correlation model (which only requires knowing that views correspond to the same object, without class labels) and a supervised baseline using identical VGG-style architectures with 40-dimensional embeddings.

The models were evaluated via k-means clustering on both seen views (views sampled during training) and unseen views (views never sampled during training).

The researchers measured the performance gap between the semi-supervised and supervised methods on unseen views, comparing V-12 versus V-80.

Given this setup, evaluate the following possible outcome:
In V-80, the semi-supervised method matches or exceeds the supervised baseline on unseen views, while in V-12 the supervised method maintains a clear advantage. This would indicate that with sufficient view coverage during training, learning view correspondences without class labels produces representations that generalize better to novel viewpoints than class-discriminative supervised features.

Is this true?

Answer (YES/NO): NO